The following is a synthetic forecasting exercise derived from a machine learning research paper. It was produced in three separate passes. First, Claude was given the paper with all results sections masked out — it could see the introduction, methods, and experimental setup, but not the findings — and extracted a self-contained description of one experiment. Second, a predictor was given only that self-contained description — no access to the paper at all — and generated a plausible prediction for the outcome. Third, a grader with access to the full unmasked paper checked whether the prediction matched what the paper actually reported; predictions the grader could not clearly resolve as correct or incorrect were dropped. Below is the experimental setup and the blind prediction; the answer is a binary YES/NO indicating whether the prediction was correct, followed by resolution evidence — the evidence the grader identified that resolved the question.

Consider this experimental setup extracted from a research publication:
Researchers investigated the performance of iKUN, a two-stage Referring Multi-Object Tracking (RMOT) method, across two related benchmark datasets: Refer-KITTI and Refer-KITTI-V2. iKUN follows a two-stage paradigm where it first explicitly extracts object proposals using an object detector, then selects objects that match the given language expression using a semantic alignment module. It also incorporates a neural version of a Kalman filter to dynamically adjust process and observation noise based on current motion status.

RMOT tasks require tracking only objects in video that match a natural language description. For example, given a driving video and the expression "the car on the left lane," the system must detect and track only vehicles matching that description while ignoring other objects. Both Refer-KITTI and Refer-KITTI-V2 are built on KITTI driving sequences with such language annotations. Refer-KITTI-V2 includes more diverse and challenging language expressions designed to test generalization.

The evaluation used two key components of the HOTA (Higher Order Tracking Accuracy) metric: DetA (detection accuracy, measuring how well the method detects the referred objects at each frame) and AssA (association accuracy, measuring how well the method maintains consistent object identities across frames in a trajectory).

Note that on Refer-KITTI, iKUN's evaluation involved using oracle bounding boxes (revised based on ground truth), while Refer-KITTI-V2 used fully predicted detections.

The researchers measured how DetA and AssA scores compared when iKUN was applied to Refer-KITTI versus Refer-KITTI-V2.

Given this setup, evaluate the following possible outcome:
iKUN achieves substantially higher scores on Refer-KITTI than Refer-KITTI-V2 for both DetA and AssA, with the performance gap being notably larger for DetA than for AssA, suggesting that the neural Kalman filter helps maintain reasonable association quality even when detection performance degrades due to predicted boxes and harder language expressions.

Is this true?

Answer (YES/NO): YES